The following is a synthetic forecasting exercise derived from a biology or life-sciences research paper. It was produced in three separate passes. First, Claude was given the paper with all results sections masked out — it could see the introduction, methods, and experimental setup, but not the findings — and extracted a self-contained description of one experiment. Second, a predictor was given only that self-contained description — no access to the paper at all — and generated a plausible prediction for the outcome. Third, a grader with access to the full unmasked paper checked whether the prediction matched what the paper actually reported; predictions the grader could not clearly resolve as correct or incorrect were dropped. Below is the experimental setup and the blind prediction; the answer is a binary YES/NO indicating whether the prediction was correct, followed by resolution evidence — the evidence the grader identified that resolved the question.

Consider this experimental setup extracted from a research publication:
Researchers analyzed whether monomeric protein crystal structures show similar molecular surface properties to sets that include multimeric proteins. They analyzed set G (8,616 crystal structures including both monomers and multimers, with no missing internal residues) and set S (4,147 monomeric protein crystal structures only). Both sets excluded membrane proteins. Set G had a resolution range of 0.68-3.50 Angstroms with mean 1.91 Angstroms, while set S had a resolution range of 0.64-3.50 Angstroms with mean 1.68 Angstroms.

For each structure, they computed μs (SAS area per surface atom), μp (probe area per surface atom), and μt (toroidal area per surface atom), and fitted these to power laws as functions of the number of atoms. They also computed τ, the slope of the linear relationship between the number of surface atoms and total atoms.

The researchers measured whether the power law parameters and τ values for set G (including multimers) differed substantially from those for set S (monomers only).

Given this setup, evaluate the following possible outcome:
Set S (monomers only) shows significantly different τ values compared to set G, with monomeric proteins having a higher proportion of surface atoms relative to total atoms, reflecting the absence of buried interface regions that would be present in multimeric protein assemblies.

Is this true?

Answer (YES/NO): NO